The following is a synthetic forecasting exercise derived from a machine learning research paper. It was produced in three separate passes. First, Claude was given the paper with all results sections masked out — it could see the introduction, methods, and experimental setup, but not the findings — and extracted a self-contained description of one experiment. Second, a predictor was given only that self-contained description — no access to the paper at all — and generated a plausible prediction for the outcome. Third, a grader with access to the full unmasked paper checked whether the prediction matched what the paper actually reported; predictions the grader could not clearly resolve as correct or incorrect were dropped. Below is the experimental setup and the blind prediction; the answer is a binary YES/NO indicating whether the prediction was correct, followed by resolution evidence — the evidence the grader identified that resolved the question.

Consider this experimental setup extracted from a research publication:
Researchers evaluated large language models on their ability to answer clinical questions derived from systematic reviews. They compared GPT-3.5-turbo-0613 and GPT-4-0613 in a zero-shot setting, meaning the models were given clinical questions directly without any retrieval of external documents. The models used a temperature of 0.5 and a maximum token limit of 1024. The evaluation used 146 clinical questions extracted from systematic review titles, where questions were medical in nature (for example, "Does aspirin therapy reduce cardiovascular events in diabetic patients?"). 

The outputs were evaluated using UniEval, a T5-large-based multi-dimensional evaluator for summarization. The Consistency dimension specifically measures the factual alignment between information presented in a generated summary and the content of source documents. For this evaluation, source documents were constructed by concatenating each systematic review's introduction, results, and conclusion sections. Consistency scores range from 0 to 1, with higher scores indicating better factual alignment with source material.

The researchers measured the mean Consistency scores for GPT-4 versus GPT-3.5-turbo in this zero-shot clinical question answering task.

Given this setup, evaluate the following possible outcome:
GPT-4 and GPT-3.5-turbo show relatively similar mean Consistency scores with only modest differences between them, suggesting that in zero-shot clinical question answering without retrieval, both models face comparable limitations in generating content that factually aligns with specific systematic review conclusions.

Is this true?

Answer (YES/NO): YES